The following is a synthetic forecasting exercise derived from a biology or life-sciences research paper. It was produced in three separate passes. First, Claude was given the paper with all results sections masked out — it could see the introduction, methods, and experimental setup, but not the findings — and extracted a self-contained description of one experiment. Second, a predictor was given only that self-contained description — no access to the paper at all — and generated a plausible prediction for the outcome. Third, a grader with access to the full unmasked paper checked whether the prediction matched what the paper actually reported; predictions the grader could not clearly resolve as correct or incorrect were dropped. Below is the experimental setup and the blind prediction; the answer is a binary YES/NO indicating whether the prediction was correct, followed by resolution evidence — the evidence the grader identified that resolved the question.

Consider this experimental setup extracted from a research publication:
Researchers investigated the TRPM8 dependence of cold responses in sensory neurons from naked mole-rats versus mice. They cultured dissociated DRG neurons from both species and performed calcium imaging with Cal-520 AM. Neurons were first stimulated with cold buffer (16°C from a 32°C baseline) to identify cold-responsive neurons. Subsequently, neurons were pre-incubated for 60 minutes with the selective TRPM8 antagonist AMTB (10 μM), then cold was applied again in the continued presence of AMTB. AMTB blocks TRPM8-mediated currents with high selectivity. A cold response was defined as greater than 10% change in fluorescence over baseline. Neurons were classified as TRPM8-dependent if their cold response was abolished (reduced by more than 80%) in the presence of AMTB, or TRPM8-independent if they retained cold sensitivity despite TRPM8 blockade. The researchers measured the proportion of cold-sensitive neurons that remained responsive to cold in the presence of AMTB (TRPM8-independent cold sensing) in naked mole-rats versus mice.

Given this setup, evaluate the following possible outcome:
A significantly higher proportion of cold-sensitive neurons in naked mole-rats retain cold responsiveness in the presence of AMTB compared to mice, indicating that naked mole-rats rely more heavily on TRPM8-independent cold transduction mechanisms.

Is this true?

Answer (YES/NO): YES